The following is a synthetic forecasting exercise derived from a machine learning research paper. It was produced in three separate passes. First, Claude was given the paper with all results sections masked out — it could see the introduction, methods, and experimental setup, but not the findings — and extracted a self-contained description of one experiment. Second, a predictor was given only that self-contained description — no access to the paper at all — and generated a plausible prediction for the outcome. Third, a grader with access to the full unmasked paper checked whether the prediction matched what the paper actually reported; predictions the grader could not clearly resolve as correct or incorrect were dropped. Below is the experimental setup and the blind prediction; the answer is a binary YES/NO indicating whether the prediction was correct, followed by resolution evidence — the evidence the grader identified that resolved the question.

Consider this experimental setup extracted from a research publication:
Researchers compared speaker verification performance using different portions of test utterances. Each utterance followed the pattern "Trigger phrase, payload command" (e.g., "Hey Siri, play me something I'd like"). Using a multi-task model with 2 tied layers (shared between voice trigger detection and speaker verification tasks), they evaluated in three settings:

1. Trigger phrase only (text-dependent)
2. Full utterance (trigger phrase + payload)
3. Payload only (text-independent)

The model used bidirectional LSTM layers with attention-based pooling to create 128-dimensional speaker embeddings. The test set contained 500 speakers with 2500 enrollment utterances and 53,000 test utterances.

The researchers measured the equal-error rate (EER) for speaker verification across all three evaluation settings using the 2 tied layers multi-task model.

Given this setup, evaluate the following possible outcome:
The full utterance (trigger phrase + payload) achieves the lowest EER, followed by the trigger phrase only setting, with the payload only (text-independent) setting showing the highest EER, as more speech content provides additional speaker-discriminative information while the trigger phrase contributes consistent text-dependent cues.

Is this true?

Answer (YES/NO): YES